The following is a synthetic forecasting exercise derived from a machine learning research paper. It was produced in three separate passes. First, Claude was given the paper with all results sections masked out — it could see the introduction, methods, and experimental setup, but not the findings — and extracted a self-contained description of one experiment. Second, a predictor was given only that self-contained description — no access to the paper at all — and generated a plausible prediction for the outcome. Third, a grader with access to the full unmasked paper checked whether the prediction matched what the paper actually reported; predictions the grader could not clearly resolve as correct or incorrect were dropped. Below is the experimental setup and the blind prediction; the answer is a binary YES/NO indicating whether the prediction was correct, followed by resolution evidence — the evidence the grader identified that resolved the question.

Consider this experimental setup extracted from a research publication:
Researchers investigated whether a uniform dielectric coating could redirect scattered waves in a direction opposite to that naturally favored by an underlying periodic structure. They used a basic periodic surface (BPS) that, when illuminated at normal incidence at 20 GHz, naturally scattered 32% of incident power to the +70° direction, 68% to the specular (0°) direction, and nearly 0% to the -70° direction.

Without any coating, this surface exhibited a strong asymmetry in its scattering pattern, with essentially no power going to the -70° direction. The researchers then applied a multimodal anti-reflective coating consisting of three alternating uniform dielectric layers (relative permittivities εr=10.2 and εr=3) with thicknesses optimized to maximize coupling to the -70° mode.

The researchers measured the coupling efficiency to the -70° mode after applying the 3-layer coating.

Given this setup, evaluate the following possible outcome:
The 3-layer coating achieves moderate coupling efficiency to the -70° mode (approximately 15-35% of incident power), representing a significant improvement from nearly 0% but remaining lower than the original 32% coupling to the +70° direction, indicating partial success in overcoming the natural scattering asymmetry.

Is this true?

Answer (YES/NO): NO